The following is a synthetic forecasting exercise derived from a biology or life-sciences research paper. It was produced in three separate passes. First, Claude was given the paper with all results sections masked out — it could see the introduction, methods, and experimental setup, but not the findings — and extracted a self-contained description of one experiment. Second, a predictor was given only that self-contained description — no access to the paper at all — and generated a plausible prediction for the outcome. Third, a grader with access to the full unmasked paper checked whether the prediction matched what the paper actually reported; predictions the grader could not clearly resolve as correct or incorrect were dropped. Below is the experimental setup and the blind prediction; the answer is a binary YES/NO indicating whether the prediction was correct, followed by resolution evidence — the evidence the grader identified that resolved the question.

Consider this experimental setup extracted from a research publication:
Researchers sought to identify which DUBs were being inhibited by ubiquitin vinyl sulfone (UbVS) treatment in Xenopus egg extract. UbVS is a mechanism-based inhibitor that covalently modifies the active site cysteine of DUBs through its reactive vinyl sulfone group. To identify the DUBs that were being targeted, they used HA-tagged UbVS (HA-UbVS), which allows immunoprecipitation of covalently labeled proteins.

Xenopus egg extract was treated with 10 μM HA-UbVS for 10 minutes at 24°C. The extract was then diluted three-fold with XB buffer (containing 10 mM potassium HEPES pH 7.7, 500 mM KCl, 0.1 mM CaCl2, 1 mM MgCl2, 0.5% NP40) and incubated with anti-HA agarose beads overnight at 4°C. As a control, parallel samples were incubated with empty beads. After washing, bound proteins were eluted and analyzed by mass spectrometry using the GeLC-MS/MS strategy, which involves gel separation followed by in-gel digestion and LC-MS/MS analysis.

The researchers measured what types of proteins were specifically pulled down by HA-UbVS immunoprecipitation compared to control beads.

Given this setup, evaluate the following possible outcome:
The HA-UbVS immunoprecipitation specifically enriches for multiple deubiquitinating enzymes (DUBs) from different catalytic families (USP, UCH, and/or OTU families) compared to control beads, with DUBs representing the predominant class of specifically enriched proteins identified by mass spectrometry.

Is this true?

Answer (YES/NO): YES